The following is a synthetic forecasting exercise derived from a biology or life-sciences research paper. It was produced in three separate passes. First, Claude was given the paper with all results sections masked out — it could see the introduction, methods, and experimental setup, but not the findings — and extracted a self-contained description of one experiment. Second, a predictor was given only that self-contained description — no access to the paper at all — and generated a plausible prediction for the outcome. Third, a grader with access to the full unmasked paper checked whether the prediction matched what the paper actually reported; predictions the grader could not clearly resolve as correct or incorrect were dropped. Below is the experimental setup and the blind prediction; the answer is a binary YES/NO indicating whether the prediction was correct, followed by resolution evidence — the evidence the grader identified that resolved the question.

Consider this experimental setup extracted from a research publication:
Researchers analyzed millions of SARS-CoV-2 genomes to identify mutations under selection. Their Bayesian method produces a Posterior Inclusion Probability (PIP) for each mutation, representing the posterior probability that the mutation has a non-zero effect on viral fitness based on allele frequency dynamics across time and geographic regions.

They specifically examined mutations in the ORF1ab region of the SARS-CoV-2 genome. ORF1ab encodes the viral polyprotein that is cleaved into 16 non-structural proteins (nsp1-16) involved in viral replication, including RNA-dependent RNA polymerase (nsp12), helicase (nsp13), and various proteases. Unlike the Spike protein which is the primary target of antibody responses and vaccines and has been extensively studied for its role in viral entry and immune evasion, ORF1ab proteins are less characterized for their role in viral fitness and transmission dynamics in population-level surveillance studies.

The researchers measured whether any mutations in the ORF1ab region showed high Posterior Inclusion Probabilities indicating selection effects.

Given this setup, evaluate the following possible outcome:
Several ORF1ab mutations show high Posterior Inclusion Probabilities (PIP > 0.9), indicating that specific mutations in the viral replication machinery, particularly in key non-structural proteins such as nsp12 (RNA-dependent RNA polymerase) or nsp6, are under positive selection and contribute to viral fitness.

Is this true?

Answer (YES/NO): NO